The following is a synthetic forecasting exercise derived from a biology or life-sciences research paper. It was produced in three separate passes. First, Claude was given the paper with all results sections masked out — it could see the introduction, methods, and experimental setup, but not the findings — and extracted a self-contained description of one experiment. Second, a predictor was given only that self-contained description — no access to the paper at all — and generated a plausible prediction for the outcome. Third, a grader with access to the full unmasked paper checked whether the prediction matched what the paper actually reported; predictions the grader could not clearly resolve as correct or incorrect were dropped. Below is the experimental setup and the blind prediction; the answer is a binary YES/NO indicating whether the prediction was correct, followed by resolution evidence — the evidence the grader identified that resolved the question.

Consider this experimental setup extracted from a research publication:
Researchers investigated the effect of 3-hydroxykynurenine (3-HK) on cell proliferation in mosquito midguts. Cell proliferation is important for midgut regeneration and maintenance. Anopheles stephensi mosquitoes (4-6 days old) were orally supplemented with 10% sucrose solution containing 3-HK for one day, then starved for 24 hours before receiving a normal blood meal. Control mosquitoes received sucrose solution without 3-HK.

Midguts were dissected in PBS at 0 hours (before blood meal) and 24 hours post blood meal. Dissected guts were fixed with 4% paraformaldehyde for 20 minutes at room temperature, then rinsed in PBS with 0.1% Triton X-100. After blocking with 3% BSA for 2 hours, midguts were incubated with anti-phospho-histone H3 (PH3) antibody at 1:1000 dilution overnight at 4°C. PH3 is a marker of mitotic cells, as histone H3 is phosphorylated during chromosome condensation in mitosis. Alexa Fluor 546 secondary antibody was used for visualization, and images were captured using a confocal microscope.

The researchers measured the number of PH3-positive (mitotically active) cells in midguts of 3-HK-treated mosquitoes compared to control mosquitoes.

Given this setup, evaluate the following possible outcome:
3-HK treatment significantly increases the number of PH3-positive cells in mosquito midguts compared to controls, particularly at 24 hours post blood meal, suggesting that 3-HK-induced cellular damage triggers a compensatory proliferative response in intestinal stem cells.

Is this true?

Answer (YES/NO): NO